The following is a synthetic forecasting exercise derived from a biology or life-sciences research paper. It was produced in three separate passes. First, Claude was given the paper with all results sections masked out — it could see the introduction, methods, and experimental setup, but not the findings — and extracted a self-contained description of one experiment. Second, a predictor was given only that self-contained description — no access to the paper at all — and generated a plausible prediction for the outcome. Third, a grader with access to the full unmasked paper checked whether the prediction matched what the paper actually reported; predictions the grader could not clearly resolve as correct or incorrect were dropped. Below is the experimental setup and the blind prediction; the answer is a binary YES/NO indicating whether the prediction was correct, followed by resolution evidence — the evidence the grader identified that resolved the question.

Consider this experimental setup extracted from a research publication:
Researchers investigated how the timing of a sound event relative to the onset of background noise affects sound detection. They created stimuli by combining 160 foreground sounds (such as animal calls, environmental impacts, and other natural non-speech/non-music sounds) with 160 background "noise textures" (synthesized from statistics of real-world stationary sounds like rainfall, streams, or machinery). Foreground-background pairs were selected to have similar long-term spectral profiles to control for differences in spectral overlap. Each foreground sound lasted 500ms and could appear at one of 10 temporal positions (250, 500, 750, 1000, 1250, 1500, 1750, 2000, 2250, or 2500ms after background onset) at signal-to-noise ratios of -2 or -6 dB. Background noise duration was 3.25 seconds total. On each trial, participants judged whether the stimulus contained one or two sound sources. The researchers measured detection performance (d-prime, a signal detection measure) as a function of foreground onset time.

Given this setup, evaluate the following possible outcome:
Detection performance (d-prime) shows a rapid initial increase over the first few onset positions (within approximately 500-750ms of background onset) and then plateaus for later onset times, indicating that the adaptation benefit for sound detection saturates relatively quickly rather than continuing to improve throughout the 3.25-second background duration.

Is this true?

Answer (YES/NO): NO